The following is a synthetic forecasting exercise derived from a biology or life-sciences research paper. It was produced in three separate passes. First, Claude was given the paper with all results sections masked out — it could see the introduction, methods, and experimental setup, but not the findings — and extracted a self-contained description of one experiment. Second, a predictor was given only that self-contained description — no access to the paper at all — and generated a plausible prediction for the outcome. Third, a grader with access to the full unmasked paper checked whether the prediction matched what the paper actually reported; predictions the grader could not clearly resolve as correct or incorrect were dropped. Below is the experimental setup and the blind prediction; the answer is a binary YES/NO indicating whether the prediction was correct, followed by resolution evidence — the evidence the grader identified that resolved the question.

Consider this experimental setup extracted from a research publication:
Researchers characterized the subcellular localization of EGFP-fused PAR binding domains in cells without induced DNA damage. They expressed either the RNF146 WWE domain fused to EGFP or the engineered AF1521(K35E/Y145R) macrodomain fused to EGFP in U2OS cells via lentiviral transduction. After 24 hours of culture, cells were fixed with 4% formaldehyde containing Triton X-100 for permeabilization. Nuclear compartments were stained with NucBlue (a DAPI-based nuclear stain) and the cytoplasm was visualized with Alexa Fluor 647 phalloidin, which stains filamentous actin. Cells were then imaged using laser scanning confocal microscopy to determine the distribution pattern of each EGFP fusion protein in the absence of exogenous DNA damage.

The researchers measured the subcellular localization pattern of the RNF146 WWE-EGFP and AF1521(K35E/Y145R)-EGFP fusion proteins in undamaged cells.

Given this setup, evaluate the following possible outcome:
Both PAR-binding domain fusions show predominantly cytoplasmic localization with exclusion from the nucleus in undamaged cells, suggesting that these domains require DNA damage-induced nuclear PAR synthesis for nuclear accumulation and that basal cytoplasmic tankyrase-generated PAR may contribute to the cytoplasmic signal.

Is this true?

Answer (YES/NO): NO